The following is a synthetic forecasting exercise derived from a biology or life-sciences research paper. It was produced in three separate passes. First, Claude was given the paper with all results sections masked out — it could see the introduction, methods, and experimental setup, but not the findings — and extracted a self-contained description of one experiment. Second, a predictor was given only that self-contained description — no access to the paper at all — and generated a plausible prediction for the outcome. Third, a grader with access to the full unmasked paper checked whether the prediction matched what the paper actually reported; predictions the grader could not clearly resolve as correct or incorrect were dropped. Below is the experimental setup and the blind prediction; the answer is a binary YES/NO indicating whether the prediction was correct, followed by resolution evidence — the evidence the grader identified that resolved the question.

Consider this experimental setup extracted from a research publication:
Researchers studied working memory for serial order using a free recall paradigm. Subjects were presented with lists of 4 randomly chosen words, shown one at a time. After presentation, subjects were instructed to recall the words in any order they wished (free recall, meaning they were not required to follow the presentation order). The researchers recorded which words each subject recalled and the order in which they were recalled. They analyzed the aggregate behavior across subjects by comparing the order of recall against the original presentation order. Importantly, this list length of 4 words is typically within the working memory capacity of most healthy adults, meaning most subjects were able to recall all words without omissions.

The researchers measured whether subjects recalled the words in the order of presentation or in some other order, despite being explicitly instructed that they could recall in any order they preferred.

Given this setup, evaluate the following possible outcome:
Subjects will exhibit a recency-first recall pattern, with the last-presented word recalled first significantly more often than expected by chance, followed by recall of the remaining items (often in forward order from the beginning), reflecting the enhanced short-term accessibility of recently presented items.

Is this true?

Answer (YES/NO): NO